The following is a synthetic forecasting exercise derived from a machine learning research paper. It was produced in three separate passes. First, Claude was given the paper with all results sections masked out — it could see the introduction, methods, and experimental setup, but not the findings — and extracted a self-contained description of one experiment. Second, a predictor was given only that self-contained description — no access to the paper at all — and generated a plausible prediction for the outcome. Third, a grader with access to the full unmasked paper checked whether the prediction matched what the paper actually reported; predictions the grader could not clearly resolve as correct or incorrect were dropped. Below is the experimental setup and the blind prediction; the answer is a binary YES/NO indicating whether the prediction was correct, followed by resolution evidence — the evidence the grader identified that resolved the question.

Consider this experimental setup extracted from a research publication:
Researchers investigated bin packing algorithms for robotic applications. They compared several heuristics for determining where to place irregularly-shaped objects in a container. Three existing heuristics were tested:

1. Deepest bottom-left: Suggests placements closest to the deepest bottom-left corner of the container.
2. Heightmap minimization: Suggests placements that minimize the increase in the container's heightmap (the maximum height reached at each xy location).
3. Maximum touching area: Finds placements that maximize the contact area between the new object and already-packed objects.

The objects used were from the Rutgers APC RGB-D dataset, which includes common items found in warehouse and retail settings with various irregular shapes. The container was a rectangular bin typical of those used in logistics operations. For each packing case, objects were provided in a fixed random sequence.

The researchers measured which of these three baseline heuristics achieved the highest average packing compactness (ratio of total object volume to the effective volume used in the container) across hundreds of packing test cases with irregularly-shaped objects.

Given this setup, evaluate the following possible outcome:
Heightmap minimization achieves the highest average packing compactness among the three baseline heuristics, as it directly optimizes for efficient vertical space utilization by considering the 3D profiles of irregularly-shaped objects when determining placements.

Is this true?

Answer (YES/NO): YES